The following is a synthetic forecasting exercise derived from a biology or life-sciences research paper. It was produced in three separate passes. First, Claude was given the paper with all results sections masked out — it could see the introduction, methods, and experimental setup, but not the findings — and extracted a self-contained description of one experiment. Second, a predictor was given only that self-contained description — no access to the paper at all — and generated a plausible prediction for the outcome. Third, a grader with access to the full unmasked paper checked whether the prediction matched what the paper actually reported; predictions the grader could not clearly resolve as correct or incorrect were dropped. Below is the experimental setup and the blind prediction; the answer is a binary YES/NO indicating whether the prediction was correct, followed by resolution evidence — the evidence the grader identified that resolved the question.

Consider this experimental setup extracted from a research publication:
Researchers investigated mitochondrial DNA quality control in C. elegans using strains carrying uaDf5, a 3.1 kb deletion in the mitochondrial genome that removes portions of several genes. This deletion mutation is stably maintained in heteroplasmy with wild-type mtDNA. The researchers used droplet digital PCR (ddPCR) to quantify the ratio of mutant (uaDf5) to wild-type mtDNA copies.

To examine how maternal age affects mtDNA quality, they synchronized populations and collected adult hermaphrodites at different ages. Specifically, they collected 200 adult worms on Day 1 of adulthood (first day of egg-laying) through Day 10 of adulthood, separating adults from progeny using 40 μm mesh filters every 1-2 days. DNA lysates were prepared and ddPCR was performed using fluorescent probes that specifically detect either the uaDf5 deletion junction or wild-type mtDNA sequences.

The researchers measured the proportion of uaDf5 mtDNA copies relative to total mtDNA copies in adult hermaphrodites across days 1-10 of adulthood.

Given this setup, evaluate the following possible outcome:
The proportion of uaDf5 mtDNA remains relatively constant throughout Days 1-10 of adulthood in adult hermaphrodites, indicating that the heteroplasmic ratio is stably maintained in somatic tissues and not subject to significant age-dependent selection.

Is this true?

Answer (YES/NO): NO